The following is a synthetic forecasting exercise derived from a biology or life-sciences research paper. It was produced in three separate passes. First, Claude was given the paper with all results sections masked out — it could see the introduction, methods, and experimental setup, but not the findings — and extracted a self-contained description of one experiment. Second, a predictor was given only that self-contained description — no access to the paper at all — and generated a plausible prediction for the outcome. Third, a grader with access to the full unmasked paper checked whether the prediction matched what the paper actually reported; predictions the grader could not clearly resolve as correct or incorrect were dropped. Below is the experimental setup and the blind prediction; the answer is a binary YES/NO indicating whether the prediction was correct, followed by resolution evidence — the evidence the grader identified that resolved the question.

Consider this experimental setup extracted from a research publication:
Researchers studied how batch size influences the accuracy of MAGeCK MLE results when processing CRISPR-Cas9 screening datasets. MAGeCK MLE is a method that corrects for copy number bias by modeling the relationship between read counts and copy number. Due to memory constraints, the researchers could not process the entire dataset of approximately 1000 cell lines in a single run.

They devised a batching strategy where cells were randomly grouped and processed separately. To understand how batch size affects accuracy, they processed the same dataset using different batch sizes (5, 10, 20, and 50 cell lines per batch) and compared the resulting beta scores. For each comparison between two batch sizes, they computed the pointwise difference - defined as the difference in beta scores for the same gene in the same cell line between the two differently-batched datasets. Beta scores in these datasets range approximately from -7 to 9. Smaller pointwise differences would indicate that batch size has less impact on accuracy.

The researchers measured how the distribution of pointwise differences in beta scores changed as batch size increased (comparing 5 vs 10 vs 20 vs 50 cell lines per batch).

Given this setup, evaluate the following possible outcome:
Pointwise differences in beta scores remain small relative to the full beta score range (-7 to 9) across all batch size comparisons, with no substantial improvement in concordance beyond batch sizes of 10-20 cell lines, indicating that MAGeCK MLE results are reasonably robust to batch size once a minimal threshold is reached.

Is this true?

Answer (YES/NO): NO